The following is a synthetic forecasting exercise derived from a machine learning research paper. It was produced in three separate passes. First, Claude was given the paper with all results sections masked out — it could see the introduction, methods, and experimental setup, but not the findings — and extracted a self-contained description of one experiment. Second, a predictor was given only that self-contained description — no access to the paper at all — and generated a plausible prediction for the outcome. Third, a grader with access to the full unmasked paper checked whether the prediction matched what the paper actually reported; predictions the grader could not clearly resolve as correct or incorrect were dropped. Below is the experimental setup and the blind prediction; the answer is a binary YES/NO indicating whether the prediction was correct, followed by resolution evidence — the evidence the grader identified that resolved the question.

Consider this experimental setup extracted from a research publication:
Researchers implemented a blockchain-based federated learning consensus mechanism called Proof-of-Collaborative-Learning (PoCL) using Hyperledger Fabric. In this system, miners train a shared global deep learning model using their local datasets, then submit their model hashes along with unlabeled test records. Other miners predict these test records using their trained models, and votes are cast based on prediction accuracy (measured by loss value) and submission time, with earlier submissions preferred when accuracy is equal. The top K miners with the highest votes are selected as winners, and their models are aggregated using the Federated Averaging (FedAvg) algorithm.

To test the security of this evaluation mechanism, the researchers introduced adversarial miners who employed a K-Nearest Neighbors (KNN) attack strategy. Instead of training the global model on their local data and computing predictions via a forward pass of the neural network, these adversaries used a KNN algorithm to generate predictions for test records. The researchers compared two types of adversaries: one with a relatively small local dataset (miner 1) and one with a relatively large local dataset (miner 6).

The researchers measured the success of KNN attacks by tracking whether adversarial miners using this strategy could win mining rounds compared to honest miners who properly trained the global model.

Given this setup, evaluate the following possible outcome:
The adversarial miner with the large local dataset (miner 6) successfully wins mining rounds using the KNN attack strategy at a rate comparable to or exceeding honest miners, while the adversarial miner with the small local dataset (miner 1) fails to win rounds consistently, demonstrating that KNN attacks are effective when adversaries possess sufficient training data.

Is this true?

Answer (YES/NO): NO